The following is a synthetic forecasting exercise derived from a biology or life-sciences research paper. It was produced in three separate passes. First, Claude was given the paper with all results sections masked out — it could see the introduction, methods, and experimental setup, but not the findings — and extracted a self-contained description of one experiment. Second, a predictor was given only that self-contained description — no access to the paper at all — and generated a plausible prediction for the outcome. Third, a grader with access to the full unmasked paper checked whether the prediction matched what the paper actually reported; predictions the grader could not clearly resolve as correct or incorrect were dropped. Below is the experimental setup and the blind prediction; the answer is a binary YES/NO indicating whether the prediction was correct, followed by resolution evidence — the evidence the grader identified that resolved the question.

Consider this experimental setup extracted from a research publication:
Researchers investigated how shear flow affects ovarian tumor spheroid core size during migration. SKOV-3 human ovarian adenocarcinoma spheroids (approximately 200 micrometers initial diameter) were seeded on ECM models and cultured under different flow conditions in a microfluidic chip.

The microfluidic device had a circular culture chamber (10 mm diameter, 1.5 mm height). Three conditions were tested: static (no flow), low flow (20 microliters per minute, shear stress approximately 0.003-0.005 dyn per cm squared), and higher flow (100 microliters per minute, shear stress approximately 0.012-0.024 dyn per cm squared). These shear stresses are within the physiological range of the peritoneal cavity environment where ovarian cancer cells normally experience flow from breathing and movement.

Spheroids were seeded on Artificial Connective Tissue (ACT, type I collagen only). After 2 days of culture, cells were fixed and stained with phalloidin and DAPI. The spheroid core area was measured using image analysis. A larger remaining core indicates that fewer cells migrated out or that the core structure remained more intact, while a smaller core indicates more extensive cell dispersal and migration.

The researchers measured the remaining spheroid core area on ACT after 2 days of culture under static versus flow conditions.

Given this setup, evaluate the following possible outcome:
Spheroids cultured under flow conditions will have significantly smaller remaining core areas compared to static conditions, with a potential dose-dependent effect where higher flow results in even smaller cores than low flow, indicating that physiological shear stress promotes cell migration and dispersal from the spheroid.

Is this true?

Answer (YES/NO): NO